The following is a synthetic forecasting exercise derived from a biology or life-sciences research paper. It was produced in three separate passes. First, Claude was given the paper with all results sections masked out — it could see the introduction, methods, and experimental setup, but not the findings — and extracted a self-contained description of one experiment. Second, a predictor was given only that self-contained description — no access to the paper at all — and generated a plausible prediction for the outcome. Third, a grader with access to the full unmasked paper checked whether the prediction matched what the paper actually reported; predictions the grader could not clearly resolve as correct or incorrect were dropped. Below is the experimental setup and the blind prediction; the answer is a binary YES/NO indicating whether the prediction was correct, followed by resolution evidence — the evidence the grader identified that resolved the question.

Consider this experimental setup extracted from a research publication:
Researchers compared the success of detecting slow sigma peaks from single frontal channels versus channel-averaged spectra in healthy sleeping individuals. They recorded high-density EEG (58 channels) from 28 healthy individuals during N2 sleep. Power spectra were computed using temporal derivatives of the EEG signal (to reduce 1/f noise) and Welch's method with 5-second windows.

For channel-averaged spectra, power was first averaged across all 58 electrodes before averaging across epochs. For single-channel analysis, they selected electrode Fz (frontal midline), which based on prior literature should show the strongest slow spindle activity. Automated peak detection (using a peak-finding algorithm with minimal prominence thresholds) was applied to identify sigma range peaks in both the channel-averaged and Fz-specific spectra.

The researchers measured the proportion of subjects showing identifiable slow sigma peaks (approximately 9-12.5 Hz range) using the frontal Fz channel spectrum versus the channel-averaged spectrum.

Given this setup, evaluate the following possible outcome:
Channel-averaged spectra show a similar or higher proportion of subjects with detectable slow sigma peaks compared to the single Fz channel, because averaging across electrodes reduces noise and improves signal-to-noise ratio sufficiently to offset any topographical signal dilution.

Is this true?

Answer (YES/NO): NO